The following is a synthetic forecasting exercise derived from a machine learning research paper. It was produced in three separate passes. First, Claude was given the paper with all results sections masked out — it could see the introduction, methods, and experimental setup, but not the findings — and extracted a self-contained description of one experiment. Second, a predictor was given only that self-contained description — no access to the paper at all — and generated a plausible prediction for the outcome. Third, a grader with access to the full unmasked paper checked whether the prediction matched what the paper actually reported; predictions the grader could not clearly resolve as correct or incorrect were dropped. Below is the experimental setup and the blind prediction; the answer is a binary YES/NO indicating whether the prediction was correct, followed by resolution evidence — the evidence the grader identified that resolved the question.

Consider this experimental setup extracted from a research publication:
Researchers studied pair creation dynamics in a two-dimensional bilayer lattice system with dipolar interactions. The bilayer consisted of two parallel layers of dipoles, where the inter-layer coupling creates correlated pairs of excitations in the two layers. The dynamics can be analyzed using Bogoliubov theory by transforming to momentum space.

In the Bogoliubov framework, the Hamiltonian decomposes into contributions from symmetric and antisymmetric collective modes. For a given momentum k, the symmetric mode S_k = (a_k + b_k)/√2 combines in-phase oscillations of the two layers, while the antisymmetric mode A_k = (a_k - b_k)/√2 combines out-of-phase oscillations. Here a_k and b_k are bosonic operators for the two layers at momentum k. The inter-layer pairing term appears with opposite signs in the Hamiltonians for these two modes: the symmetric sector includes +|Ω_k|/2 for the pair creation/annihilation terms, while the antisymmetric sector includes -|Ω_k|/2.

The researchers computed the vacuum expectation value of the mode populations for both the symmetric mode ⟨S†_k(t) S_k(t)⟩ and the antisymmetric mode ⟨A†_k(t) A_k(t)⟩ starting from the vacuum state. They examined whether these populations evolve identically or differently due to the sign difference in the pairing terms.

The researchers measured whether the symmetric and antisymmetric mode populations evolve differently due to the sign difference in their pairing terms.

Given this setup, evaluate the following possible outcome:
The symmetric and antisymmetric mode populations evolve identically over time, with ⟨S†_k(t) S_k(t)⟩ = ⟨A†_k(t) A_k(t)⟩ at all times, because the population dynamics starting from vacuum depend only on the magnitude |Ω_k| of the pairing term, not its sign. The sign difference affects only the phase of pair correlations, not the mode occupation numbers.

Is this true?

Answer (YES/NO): YES